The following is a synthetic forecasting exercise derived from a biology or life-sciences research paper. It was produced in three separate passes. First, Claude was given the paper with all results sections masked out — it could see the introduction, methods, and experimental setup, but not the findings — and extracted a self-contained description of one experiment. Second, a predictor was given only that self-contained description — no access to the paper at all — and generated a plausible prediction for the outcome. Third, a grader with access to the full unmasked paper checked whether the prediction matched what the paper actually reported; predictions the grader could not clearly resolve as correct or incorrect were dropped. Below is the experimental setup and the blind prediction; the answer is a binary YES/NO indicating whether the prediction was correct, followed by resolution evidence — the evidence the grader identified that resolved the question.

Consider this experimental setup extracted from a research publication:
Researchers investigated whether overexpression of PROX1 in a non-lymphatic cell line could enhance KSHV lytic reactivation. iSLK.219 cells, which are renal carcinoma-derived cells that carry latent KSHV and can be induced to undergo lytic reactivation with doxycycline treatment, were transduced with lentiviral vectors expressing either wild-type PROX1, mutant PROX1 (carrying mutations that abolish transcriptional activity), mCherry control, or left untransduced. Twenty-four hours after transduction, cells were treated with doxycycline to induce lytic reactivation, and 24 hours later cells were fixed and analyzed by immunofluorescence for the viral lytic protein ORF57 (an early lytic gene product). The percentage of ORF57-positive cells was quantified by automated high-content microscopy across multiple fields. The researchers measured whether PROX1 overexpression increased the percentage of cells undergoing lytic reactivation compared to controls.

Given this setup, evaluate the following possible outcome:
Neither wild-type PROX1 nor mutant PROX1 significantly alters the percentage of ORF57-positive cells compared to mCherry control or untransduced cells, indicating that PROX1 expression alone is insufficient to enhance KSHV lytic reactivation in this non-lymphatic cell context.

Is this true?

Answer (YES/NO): NO